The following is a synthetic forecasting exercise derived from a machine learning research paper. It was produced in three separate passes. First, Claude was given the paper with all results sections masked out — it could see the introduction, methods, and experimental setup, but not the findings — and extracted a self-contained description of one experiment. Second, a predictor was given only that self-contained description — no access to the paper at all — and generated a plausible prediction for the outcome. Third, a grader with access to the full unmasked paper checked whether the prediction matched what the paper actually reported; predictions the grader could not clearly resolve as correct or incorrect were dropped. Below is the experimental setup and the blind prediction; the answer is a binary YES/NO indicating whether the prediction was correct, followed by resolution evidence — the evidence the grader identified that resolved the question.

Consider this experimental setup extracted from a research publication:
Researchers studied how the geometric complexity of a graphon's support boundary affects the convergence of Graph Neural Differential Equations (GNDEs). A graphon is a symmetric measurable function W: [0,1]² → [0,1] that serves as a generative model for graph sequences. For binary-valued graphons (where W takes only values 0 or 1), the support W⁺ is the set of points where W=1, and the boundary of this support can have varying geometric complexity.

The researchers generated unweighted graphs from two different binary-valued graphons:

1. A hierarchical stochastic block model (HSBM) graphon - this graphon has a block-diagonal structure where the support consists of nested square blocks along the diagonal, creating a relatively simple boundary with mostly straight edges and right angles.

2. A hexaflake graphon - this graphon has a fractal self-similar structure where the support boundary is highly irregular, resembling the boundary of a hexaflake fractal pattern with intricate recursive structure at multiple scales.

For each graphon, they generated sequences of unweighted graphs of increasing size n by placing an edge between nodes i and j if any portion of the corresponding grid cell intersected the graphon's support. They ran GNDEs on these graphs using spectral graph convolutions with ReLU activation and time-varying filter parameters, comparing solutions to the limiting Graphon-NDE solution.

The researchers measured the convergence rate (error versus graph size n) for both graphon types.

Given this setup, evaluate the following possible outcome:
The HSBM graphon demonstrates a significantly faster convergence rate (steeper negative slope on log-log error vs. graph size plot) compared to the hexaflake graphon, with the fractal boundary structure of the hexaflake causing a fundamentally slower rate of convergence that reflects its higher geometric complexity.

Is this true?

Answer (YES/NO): YES